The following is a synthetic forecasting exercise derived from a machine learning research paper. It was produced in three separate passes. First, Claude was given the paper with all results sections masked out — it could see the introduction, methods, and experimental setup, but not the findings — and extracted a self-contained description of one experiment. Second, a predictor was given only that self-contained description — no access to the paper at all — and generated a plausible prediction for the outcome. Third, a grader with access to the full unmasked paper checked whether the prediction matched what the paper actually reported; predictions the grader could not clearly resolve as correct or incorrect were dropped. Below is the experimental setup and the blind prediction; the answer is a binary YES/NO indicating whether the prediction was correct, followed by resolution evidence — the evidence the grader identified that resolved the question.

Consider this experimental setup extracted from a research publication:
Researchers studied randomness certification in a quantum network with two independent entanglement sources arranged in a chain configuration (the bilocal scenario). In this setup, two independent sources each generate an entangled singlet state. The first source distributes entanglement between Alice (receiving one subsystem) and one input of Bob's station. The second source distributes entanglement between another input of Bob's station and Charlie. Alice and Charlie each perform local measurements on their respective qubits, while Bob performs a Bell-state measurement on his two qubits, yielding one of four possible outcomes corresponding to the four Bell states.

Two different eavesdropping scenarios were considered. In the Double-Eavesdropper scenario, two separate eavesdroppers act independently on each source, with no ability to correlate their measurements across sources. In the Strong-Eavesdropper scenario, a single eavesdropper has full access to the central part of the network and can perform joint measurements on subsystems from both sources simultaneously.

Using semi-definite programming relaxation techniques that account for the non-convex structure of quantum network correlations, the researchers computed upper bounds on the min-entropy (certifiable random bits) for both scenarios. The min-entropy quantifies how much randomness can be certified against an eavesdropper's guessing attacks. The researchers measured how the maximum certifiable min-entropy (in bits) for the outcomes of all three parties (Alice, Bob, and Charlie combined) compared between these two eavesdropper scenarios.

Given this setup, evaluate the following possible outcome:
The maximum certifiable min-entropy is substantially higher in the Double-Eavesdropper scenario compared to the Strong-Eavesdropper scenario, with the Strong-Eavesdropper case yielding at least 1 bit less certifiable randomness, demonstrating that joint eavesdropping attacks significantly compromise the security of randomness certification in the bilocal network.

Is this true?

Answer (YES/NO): YES